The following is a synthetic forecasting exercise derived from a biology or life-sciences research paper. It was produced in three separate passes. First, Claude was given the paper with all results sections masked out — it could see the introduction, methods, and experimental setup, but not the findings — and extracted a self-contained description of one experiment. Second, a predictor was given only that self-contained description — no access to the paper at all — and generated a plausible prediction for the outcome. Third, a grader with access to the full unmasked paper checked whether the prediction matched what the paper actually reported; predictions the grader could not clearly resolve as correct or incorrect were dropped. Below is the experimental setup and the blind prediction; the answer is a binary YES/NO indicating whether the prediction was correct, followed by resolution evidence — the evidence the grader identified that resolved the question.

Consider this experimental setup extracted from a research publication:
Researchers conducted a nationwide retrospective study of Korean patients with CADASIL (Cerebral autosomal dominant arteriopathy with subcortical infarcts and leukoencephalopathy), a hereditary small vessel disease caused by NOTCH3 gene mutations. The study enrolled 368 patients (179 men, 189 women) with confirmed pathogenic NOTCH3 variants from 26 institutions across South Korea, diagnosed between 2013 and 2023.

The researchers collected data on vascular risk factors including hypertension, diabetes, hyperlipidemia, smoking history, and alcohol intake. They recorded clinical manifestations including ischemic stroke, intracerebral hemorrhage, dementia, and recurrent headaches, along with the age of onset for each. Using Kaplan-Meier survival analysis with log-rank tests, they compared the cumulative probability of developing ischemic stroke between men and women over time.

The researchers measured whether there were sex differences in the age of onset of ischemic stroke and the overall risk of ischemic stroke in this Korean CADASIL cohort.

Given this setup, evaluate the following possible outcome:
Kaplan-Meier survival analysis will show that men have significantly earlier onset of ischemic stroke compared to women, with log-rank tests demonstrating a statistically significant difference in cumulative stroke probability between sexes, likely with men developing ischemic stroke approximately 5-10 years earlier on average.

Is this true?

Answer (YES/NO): NO